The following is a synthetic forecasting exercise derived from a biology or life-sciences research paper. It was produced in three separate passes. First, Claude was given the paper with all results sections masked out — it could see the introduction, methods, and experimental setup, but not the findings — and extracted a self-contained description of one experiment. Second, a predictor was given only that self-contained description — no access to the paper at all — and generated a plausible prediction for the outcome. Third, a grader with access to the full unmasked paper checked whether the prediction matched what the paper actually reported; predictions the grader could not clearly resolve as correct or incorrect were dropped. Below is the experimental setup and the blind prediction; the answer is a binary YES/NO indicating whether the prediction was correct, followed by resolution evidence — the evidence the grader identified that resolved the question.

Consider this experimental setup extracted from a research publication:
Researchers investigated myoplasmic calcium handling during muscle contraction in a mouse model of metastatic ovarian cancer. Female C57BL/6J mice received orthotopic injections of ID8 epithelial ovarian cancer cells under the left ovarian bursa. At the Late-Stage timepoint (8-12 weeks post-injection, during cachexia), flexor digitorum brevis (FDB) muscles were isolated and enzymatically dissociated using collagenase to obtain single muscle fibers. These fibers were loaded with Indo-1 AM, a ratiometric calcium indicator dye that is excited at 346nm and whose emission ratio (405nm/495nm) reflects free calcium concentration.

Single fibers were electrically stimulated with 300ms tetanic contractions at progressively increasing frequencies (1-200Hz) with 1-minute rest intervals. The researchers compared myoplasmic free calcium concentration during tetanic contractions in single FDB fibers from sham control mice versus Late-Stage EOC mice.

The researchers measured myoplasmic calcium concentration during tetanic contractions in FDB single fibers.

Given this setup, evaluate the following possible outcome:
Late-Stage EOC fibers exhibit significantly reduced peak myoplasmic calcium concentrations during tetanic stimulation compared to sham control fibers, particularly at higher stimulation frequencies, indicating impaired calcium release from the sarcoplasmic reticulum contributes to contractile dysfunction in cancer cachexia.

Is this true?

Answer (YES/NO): NO